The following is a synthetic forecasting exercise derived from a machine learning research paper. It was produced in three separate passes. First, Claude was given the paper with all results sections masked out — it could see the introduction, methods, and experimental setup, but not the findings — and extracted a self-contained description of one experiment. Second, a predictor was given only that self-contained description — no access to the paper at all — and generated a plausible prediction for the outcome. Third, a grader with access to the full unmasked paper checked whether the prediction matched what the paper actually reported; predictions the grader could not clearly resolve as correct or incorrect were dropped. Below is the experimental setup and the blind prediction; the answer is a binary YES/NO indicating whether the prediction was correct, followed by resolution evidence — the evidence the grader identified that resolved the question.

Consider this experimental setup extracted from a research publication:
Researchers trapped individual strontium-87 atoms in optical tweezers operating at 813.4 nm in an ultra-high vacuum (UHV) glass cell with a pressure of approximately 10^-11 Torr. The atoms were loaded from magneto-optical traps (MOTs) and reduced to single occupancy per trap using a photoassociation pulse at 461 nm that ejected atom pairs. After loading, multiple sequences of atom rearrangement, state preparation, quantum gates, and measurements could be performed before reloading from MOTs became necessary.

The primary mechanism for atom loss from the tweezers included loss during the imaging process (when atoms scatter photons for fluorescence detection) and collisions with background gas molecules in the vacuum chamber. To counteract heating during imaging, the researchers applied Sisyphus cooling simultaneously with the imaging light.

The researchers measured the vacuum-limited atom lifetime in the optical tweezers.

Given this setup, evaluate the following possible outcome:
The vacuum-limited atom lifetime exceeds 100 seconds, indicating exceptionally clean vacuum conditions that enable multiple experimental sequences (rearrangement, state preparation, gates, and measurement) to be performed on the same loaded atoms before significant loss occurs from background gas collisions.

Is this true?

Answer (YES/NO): NO